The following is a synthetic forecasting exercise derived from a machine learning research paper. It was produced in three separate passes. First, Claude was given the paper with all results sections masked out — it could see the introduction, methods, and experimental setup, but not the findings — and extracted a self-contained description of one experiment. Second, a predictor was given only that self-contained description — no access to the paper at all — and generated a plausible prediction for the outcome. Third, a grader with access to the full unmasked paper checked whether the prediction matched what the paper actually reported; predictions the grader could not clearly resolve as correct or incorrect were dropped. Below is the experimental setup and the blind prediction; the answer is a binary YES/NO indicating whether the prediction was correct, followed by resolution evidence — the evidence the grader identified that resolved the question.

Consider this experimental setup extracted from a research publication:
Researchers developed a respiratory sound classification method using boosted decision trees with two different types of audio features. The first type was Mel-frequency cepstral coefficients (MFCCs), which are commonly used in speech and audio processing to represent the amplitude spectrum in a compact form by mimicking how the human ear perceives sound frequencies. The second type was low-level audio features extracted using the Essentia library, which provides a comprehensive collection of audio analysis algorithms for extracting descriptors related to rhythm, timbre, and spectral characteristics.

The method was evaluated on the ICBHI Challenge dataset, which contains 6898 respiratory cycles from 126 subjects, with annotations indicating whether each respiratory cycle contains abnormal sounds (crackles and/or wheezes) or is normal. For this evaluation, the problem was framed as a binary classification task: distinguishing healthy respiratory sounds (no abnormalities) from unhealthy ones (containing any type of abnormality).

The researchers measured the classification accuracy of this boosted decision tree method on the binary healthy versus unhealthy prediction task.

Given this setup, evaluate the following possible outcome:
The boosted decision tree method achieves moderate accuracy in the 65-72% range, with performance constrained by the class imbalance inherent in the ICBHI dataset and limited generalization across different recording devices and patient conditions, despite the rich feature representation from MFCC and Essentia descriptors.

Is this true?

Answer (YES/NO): NO